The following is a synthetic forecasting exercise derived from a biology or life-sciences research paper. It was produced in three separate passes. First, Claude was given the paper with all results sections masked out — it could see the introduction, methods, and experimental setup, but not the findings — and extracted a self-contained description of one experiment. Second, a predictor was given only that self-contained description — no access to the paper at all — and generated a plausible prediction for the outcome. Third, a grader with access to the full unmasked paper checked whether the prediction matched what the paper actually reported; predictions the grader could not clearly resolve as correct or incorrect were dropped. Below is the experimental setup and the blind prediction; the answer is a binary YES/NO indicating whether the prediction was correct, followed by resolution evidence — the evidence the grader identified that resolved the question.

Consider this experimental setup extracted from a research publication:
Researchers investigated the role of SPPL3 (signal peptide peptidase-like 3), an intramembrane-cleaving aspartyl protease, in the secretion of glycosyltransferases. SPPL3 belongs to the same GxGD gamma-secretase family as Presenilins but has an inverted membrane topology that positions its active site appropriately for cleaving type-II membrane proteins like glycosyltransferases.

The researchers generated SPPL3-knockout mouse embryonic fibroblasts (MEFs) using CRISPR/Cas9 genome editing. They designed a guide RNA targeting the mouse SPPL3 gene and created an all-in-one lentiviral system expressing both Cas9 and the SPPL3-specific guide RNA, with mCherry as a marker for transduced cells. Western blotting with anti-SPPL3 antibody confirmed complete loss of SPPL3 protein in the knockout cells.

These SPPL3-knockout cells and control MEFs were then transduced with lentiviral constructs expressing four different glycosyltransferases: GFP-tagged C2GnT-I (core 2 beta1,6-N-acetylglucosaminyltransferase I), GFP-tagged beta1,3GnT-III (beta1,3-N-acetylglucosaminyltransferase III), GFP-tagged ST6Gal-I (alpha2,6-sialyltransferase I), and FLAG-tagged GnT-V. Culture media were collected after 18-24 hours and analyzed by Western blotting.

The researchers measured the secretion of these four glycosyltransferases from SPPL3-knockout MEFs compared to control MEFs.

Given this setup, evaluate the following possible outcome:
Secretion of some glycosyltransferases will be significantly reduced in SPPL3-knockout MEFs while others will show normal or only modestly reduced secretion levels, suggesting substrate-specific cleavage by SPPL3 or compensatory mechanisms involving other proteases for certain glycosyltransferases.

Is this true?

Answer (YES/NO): YES